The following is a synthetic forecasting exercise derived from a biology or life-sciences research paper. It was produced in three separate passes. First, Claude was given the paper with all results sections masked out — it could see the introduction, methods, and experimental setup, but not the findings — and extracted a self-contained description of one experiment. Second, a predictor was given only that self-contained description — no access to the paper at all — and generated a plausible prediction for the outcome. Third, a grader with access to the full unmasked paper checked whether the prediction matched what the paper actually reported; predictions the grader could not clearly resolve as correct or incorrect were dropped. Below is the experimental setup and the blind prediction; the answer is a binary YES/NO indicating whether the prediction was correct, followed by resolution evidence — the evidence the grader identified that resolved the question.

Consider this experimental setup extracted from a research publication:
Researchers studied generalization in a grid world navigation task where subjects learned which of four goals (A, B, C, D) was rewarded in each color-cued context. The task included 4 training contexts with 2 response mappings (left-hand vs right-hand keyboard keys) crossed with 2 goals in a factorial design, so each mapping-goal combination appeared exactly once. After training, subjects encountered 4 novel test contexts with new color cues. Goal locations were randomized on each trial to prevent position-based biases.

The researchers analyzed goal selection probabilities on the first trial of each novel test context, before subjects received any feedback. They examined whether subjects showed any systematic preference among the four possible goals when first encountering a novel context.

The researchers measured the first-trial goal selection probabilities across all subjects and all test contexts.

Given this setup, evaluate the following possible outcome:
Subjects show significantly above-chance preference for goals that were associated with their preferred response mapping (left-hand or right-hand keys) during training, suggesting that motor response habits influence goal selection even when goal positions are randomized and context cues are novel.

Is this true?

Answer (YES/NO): NO